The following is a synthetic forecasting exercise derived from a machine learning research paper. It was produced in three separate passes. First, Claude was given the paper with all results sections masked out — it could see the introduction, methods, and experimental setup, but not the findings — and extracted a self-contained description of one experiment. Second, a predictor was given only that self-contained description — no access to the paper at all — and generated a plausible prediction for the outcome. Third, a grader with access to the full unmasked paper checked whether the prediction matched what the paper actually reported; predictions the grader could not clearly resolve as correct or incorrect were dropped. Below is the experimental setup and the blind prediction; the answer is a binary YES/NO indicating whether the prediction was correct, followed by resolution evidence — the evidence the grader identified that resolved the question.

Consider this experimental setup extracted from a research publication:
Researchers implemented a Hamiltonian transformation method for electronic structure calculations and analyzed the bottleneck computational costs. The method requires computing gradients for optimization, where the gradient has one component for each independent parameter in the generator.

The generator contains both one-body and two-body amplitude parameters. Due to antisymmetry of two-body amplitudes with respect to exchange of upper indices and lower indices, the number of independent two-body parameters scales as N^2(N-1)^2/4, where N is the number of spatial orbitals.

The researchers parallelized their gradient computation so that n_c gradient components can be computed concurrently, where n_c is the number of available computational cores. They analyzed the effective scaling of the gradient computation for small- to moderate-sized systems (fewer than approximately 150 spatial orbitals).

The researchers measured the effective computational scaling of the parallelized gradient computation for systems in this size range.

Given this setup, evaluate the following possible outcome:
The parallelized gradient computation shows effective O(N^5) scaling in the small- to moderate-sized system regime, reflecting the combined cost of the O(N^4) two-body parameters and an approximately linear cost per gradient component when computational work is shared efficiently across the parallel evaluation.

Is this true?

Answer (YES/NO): NO